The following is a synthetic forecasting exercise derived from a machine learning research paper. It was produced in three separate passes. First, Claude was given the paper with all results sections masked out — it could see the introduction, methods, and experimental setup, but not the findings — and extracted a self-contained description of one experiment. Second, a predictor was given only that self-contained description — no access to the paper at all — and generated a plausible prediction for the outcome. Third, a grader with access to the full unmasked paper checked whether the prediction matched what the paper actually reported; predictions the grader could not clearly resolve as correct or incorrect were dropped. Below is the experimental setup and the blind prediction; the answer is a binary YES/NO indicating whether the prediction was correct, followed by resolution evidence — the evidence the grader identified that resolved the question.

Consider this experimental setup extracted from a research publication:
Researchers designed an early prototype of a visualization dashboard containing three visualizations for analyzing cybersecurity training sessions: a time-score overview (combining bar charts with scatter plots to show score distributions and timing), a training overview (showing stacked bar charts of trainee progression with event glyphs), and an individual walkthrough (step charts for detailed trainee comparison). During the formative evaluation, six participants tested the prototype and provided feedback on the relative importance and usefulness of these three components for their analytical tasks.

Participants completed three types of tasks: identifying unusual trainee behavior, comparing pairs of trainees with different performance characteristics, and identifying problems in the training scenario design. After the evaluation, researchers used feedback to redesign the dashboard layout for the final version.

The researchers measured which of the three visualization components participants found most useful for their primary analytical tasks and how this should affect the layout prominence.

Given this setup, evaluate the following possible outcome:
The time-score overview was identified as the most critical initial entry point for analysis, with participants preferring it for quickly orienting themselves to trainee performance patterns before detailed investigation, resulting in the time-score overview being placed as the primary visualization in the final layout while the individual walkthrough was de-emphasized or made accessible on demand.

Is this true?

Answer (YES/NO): NO